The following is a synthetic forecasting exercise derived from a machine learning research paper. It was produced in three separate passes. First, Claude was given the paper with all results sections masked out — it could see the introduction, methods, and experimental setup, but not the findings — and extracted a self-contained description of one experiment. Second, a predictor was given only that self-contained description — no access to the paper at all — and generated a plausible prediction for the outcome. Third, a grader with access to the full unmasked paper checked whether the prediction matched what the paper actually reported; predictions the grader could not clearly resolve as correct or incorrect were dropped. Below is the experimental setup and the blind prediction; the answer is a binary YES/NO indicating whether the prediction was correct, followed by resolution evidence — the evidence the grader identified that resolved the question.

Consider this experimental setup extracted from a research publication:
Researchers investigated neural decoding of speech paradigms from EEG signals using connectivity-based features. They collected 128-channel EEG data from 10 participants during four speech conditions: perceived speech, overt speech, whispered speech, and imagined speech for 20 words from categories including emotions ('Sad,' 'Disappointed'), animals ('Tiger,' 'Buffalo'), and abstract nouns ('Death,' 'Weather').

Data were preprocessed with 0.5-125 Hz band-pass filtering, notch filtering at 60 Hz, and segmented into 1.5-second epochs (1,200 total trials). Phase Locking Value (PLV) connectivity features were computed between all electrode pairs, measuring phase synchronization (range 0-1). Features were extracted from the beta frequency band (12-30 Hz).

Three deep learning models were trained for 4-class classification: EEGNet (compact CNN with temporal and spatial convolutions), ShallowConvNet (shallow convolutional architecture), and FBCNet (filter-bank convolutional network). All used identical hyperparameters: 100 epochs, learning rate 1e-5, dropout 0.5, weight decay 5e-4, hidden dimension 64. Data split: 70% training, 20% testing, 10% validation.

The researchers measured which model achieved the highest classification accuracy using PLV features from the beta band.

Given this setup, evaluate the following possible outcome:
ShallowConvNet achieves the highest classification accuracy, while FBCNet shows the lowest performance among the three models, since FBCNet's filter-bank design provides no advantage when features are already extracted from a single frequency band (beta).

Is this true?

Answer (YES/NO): NO